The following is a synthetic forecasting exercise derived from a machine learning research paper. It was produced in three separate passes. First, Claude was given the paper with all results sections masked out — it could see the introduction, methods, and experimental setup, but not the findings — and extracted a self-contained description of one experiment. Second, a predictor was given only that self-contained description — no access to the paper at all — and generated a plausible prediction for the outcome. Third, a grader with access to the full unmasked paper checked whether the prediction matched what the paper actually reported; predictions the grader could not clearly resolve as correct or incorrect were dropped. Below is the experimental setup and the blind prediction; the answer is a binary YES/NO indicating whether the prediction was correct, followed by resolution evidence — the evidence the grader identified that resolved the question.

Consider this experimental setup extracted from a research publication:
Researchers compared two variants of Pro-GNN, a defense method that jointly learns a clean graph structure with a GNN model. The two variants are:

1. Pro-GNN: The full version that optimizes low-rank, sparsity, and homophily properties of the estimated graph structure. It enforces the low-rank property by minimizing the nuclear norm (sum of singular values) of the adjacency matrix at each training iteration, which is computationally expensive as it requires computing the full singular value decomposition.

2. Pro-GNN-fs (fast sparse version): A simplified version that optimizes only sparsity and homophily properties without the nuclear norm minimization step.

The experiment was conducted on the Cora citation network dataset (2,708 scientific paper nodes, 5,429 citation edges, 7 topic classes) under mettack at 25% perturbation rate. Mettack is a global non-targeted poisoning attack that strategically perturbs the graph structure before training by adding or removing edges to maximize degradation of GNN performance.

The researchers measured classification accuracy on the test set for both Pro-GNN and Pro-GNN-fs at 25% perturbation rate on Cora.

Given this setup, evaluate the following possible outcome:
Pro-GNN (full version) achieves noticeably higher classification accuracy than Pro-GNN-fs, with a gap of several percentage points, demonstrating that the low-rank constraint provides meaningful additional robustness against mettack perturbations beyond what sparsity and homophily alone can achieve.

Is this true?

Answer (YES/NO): YES